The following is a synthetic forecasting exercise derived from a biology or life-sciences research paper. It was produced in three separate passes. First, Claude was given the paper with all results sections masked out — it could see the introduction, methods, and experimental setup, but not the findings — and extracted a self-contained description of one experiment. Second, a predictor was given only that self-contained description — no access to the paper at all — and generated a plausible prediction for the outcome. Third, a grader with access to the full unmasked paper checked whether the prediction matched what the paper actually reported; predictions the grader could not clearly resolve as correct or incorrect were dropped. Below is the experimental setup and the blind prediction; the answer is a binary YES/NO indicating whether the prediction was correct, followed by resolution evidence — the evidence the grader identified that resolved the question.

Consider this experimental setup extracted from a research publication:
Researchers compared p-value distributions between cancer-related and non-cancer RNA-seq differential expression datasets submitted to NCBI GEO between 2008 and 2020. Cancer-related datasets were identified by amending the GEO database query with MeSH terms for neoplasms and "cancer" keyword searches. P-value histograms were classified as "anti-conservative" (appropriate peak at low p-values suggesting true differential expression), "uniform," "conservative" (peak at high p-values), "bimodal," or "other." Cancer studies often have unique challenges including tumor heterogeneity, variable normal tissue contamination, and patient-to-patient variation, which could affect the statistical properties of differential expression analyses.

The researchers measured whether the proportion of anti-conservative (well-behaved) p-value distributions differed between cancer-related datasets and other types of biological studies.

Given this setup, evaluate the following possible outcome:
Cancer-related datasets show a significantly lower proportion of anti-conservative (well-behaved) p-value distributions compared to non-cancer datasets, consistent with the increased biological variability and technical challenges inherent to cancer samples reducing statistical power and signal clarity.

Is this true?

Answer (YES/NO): NO